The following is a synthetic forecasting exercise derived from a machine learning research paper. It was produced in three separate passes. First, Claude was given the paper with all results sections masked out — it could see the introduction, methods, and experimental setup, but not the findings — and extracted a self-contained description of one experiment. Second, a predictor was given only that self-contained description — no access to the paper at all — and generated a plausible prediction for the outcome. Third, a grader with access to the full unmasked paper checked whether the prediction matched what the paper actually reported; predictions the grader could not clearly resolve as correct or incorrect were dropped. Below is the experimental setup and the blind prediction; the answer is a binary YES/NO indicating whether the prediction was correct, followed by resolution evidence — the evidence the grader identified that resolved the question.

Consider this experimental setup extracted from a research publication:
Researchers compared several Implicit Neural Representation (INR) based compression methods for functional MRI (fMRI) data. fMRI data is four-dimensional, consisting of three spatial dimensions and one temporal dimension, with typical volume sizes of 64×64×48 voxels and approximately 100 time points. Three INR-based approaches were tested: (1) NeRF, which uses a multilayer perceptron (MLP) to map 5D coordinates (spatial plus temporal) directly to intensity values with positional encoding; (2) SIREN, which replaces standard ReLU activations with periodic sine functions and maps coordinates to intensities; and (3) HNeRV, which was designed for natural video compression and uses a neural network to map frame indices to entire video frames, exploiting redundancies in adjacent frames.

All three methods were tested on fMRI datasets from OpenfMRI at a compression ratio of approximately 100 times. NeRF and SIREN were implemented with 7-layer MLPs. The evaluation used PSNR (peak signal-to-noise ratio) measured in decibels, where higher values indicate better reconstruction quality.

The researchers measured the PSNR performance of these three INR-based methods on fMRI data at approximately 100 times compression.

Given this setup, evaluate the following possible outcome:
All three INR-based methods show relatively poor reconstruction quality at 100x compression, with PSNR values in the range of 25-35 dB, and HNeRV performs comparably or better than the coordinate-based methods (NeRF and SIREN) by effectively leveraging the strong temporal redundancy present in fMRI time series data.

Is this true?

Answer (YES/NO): NO